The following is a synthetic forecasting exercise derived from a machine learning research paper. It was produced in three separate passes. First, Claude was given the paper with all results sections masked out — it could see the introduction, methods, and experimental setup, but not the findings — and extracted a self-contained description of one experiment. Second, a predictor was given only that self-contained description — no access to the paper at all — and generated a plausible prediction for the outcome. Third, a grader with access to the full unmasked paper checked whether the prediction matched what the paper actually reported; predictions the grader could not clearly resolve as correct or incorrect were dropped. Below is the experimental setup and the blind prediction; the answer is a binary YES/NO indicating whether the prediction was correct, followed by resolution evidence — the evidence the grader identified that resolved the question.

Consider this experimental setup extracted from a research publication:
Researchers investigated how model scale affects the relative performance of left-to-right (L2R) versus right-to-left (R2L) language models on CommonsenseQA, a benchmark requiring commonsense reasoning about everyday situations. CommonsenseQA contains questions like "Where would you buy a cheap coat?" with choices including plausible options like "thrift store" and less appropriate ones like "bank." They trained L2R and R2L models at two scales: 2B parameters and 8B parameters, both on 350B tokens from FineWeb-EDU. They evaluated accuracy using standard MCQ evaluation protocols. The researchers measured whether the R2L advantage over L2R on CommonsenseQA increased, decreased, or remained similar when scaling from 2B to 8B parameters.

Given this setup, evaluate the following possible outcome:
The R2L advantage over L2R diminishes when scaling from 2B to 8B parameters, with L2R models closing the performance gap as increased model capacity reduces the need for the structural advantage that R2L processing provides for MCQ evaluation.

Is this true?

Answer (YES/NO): NO